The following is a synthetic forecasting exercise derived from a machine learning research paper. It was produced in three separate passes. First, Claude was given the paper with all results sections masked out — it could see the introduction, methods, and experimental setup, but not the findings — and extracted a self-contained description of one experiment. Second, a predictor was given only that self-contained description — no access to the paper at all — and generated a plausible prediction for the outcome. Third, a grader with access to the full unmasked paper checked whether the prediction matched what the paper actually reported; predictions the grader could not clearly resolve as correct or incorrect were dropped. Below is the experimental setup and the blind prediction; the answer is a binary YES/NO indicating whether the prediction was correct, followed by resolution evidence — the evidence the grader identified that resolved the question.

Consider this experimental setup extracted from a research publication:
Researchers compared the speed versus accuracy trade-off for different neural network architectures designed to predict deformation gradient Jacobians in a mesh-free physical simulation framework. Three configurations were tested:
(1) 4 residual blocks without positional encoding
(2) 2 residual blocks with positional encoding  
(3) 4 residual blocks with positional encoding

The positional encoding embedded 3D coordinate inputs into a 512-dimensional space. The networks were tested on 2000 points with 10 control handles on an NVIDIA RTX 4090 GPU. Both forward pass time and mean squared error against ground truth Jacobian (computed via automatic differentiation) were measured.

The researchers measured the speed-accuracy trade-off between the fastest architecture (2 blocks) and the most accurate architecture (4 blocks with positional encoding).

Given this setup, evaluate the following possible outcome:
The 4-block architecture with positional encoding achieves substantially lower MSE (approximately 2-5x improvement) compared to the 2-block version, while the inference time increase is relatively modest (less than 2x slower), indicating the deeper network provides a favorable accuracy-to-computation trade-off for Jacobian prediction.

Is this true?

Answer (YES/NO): NO